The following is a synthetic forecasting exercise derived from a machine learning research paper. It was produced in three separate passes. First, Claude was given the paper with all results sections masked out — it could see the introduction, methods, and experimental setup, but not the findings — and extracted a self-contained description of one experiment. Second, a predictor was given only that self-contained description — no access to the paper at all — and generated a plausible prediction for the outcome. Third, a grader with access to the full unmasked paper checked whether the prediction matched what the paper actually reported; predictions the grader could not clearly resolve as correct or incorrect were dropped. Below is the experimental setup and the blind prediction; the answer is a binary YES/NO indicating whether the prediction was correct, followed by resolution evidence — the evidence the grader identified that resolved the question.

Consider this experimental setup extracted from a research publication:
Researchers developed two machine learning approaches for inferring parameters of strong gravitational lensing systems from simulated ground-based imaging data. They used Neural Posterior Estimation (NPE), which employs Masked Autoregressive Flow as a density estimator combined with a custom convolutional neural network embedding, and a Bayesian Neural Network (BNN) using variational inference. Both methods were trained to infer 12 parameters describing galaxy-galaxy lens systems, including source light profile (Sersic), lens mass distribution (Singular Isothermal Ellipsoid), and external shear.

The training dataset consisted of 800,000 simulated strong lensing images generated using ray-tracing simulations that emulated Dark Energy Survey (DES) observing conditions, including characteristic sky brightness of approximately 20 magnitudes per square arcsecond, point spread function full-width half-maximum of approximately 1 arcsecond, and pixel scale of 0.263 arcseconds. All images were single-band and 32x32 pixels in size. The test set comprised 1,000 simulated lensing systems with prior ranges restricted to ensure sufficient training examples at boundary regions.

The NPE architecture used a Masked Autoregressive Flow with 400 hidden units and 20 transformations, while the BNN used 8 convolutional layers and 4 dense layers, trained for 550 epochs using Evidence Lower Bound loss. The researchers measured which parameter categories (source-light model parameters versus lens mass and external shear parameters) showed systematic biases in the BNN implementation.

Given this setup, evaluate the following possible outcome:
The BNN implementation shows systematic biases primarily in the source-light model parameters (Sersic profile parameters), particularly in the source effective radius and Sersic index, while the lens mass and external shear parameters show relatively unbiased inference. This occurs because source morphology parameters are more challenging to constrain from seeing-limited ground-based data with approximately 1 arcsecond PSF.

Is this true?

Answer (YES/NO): YES